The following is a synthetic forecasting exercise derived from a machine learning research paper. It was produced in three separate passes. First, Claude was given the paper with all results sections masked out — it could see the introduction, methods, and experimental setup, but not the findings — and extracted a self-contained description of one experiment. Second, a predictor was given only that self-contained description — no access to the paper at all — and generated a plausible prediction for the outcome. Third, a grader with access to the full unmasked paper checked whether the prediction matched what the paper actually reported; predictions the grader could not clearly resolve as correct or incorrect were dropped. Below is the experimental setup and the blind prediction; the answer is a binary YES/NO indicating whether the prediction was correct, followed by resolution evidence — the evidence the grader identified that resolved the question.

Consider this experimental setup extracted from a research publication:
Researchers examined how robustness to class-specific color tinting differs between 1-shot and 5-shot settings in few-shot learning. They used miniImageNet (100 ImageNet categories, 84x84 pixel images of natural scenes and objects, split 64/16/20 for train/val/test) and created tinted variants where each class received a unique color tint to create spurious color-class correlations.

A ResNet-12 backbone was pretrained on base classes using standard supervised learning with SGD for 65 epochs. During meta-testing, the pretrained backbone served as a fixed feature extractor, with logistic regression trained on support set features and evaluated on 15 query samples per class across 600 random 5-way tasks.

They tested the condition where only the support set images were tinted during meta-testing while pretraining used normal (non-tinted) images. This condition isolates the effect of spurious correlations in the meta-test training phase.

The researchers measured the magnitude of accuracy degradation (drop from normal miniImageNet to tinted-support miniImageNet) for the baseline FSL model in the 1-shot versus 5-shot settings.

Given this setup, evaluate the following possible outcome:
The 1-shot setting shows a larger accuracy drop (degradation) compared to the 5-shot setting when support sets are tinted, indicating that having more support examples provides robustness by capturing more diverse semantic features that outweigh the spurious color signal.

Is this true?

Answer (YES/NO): NO